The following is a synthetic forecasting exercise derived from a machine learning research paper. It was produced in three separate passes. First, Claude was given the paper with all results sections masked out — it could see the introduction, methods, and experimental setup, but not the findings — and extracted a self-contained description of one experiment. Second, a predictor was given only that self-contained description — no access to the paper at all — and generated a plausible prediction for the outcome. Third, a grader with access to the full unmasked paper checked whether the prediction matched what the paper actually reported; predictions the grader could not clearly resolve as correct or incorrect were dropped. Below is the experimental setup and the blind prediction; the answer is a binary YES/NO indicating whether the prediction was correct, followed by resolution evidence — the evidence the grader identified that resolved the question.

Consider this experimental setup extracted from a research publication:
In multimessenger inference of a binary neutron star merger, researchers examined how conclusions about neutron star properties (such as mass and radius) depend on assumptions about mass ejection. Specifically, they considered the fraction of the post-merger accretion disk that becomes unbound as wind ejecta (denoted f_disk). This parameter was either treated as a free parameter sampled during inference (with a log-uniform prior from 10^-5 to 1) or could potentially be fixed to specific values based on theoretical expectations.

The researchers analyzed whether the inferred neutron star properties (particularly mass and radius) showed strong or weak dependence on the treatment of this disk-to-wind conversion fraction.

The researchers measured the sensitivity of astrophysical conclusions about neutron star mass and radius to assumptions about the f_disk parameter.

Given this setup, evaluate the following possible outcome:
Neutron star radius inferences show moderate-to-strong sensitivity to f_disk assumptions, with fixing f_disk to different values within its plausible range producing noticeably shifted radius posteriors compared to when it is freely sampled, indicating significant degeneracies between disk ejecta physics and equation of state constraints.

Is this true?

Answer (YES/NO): YES